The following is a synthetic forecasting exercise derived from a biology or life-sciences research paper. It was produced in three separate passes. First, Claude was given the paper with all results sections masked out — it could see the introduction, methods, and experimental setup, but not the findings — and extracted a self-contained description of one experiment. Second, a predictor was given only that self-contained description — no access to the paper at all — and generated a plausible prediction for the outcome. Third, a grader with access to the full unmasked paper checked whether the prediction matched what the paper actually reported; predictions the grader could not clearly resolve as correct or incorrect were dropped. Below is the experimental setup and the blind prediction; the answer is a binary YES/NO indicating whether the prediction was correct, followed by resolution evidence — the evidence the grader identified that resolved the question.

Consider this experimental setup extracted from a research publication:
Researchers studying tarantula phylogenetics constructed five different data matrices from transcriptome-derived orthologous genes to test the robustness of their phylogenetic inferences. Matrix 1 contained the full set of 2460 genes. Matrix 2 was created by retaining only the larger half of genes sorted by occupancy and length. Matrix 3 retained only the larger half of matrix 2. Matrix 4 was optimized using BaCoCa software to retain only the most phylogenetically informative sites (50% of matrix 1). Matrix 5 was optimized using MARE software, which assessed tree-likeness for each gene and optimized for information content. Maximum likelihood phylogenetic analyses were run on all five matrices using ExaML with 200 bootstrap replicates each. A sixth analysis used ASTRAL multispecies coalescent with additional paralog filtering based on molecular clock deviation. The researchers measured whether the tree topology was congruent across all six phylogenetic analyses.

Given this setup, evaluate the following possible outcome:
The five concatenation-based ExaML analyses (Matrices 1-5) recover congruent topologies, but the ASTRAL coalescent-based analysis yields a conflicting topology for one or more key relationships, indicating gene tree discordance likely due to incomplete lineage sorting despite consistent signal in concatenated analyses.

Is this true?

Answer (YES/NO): NO